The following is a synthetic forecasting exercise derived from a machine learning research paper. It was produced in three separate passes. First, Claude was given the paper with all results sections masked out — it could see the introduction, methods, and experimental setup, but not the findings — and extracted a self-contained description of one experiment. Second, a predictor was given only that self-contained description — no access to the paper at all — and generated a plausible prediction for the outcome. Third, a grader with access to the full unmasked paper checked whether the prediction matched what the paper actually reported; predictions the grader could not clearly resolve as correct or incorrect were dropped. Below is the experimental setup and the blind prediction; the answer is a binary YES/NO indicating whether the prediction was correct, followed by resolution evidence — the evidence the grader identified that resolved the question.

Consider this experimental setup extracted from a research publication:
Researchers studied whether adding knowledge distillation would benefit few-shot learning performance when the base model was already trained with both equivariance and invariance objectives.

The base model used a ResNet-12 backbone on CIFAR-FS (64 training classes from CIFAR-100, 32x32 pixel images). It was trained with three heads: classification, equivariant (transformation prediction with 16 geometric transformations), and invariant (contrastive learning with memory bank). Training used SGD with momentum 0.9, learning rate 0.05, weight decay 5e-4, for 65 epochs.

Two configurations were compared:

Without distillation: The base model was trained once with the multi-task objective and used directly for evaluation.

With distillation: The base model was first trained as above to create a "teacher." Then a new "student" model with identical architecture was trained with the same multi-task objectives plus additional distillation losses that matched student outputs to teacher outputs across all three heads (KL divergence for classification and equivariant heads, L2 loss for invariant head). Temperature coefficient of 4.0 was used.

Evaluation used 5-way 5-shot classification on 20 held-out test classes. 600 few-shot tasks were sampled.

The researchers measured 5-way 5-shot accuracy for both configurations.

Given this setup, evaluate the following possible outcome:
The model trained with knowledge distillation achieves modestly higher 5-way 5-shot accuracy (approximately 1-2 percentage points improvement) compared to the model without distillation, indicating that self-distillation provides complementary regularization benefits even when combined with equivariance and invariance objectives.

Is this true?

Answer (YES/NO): NO